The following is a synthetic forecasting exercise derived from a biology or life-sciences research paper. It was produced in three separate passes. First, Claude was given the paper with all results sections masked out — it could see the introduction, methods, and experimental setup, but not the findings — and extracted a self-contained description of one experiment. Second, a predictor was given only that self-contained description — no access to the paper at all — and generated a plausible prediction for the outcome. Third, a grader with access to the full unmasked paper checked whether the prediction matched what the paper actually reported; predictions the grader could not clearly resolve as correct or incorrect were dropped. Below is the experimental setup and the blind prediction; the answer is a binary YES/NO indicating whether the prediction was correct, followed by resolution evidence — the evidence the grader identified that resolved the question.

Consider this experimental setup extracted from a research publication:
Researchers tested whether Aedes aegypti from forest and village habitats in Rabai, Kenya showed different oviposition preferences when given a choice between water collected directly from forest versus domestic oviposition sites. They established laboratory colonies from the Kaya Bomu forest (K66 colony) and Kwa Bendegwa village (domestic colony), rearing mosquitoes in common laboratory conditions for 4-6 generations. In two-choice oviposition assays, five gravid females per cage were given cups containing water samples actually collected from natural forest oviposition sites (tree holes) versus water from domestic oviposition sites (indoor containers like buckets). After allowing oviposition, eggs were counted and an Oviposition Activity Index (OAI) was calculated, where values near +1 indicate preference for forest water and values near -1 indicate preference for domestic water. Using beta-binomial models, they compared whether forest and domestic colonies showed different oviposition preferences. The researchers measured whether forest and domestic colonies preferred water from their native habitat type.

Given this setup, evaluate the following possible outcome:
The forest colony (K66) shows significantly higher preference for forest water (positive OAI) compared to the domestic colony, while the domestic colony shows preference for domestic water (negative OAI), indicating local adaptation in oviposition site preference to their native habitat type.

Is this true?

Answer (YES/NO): NO